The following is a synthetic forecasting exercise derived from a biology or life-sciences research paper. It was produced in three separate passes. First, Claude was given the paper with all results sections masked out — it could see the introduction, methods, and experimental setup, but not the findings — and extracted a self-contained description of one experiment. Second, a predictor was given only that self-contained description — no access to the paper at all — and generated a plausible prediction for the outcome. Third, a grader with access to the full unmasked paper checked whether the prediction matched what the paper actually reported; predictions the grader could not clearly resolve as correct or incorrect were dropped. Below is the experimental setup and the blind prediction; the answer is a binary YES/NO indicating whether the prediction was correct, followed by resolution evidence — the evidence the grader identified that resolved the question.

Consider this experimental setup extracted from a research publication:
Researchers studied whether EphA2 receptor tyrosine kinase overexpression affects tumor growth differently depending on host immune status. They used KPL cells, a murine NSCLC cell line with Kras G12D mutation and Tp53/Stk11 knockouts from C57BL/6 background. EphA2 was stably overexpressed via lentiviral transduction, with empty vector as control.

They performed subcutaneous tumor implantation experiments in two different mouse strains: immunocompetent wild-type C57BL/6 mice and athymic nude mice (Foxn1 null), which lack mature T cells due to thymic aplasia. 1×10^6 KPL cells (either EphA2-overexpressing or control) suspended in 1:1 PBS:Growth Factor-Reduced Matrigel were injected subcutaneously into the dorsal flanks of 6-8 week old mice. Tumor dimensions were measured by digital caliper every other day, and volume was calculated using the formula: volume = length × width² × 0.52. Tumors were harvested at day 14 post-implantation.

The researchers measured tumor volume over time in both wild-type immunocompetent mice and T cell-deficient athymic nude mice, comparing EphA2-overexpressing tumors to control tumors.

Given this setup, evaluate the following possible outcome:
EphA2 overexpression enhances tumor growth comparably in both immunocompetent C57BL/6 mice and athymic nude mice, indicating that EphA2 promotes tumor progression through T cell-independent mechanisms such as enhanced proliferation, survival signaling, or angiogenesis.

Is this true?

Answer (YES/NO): NO